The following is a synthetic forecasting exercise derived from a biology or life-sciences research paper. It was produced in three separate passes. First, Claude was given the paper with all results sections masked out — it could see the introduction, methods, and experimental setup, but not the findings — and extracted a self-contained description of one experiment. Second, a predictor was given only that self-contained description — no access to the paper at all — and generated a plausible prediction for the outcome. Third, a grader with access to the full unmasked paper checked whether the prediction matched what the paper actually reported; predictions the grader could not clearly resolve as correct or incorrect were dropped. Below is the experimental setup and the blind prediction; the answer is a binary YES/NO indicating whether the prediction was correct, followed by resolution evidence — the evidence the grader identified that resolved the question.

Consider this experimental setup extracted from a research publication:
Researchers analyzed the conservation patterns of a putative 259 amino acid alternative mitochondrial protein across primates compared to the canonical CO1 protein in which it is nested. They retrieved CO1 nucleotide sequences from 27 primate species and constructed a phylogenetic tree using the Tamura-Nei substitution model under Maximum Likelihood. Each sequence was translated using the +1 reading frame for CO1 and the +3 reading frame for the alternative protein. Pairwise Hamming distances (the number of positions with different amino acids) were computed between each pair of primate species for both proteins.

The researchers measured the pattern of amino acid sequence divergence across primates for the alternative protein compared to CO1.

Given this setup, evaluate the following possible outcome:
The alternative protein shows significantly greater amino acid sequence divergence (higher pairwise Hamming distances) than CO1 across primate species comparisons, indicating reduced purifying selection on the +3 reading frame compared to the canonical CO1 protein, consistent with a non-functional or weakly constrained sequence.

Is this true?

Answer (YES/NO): NO